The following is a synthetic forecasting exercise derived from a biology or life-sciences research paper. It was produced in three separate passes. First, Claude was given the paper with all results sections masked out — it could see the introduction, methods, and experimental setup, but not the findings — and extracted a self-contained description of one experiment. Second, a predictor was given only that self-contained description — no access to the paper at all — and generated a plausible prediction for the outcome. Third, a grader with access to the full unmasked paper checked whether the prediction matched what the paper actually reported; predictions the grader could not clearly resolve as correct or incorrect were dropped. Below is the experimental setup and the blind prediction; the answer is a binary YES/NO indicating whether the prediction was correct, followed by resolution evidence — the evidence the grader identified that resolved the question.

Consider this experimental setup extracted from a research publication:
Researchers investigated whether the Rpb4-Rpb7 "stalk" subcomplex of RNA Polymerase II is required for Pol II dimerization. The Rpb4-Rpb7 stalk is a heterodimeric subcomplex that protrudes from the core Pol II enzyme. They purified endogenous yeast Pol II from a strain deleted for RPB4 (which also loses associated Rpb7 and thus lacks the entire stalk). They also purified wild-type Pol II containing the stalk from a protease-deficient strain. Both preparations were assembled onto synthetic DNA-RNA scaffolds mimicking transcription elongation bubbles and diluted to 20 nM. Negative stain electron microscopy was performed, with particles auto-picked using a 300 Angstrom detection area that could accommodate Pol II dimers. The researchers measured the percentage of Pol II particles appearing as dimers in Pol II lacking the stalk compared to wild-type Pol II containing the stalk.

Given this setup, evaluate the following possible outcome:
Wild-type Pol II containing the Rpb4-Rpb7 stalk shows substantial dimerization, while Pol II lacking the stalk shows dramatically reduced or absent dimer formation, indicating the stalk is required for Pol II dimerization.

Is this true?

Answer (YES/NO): YES